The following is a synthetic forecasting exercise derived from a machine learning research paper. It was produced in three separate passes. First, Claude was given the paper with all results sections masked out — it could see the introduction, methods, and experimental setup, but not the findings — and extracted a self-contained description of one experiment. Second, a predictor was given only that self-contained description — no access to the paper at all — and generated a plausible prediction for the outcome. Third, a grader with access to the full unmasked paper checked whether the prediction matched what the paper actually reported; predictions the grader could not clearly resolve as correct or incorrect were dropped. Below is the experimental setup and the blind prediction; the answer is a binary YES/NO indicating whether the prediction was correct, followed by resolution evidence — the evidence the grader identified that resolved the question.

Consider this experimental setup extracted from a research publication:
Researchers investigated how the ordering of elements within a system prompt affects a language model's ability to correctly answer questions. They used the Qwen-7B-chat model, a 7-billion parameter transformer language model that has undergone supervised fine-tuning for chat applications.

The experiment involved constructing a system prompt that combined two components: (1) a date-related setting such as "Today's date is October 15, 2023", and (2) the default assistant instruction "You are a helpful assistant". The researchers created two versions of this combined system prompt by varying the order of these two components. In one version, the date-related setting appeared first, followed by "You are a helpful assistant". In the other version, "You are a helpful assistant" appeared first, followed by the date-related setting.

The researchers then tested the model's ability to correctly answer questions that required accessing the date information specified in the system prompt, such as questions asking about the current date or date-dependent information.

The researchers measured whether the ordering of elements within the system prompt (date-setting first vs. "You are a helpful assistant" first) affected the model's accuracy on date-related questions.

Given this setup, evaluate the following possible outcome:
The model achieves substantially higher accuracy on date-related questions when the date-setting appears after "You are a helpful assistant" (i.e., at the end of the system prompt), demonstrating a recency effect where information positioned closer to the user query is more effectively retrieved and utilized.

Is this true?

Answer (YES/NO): NO